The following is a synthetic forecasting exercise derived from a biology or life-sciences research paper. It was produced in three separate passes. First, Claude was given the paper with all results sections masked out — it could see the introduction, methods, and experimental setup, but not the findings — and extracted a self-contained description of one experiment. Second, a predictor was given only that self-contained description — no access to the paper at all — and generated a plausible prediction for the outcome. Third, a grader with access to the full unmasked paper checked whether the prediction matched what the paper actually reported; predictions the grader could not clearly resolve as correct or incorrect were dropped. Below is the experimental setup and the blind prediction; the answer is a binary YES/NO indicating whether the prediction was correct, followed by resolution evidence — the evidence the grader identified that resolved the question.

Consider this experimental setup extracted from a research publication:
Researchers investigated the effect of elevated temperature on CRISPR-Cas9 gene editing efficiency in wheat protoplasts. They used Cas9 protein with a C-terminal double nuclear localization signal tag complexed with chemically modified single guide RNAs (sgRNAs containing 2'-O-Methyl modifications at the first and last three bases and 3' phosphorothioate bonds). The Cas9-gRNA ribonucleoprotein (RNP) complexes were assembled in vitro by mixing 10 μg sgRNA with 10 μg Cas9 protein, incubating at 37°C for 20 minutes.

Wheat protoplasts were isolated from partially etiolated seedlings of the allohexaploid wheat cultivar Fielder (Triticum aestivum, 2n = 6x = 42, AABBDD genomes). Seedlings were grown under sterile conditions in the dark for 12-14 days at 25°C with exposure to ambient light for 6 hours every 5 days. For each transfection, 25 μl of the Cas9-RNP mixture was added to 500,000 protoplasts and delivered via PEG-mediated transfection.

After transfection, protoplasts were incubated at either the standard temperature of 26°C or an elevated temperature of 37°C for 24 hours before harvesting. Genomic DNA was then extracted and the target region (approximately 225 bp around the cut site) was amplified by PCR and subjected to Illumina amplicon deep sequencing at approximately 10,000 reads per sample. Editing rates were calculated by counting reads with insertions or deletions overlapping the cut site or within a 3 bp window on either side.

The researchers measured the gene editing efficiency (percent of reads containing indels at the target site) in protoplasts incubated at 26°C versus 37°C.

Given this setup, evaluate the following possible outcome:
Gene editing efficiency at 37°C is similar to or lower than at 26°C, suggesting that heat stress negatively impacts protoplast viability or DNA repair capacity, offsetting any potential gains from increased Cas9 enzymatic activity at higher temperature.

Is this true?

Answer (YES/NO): YES